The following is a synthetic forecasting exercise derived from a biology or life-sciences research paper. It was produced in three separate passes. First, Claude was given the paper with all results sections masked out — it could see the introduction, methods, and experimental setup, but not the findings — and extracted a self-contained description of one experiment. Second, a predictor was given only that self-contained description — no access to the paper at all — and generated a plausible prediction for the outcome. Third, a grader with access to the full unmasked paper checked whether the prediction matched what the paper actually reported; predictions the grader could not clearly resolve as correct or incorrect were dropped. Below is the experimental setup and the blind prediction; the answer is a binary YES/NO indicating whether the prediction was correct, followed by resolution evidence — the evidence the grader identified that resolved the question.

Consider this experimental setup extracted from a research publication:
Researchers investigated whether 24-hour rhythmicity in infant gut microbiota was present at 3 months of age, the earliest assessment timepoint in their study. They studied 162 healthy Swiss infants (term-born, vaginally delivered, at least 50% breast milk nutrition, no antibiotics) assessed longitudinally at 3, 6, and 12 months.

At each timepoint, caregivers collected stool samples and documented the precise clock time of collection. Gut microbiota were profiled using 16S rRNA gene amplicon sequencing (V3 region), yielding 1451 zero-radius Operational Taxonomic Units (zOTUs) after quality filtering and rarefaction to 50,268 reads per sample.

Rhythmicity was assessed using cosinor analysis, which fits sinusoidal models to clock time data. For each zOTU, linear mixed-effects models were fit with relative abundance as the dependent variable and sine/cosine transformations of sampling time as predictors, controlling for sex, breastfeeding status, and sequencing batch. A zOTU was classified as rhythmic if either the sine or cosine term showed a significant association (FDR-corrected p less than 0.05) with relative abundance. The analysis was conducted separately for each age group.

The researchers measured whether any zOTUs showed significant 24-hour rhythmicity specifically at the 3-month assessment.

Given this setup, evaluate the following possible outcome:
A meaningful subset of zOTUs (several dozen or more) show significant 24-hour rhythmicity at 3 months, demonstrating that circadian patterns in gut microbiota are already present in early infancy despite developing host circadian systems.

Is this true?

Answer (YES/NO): NO